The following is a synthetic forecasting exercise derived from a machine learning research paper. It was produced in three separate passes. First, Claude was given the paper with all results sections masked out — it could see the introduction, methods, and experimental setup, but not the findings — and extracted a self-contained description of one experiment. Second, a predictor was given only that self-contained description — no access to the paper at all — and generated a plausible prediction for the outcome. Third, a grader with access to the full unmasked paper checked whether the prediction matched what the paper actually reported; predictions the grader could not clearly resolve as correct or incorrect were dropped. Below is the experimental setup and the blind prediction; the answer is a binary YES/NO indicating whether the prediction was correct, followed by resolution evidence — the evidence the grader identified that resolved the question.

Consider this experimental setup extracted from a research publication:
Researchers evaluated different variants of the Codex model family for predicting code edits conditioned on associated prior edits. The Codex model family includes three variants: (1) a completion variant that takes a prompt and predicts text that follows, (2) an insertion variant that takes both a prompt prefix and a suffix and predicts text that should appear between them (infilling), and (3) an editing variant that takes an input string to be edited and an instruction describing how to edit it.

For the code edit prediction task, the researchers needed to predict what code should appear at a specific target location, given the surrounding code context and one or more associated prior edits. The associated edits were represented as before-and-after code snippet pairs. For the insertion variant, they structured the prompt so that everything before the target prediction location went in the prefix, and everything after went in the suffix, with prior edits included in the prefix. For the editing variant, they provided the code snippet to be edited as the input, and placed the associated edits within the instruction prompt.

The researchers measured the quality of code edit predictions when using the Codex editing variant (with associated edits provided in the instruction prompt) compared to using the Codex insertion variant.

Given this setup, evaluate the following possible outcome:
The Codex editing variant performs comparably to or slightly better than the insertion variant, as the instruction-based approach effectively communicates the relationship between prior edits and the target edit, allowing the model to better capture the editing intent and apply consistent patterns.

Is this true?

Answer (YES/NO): NO